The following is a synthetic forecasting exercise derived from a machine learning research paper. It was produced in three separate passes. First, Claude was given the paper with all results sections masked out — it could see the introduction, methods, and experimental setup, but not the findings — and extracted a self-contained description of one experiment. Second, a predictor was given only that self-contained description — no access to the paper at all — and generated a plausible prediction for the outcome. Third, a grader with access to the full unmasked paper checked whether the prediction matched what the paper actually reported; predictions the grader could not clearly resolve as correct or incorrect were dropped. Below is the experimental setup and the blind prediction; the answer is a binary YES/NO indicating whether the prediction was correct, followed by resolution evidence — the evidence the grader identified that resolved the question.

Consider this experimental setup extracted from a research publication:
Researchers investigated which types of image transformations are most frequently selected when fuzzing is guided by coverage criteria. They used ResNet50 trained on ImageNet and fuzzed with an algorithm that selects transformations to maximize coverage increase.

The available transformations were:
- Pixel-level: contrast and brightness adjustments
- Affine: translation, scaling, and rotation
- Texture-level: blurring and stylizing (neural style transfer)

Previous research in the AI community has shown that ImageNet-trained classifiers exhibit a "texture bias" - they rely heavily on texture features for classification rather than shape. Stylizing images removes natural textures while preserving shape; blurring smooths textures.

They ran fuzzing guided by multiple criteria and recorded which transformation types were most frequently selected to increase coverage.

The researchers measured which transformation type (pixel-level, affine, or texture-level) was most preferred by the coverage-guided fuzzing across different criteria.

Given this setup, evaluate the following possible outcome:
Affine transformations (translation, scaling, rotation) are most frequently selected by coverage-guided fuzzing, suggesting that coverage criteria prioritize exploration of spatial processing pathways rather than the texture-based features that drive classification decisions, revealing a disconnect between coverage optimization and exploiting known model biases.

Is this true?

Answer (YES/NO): NO